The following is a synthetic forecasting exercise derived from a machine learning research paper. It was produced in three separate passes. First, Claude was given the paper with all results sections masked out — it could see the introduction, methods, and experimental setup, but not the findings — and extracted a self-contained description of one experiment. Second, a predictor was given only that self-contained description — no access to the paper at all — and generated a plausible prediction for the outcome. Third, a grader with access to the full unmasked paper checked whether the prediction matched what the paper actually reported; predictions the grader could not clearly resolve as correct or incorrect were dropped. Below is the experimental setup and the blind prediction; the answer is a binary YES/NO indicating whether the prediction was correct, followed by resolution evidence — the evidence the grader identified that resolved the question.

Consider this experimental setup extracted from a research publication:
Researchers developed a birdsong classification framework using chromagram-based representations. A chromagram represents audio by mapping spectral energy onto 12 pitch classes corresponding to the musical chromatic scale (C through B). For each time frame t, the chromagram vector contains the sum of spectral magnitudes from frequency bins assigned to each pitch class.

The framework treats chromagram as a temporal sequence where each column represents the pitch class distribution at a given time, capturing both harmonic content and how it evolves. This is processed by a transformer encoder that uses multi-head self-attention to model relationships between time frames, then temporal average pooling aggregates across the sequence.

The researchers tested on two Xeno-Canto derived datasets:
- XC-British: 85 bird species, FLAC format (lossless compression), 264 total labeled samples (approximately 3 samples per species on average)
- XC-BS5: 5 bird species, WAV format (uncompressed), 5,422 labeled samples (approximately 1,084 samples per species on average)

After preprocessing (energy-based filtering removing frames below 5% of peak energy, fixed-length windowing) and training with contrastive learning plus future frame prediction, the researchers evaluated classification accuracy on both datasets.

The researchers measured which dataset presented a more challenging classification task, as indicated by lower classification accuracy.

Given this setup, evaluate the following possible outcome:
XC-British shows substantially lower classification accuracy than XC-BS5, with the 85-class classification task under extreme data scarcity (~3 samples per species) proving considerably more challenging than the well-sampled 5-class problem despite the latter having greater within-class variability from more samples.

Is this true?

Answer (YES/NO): NO